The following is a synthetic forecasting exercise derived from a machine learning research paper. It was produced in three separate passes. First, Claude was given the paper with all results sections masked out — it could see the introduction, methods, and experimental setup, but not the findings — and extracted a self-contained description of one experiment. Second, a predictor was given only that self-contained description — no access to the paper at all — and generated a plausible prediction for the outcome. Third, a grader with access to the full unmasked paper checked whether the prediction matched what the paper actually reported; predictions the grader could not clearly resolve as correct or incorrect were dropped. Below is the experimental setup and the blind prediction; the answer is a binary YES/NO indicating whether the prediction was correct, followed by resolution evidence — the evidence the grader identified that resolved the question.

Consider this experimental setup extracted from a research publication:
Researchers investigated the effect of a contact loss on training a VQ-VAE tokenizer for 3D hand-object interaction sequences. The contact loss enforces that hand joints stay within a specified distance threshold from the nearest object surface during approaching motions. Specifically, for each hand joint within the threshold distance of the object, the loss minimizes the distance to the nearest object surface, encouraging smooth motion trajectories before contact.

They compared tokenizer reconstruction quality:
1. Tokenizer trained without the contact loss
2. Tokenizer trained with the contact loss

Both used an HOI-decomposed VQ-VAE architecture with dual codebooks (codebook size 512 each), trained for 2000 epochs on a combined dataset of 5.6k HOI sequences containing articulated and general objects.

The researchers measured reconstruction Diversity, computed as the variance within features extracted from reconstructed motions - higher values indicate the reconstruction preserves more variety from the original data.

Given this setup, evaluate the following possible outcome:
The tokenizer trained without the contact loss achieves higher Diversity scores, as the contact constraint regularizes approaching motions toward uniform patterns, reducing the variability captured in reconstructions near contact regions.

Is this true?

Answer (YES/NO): NO